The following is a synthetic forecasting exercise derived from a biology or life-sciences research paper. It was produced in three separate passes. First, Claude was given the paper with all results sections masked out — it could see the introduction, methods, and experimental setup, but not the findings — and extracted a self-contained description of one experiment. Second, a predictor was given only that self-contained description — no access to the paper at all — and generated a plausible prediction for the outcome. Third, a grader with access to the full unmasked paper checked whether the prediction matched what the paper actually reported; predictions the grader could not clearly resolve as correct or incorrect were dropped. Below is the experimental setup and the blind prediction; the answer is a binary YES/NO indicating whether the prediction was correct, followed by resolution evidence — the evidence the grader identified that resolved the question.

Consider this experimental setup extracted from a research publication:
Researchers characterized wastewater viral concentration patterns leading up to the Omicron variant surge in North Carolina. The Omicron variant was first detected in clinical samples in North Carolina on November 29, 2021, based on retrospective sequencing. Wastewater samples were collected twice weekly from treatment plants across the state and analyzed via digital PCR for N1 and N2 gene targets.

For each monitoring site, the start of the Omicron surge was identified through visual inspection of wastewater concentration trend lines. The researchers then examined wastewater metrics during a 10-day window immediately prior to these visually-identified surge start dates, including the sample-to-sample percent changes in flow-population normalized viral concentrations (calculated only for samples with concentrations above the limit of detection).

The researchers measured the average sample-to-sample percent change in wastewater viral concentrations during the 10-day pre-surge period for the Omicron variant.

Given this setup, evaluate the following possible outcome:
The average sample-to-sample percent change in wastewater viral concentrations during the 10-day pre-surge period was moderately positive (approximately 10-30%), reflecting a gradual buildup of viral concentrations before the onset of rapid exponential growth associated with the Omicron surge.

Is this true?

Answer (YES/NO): NO